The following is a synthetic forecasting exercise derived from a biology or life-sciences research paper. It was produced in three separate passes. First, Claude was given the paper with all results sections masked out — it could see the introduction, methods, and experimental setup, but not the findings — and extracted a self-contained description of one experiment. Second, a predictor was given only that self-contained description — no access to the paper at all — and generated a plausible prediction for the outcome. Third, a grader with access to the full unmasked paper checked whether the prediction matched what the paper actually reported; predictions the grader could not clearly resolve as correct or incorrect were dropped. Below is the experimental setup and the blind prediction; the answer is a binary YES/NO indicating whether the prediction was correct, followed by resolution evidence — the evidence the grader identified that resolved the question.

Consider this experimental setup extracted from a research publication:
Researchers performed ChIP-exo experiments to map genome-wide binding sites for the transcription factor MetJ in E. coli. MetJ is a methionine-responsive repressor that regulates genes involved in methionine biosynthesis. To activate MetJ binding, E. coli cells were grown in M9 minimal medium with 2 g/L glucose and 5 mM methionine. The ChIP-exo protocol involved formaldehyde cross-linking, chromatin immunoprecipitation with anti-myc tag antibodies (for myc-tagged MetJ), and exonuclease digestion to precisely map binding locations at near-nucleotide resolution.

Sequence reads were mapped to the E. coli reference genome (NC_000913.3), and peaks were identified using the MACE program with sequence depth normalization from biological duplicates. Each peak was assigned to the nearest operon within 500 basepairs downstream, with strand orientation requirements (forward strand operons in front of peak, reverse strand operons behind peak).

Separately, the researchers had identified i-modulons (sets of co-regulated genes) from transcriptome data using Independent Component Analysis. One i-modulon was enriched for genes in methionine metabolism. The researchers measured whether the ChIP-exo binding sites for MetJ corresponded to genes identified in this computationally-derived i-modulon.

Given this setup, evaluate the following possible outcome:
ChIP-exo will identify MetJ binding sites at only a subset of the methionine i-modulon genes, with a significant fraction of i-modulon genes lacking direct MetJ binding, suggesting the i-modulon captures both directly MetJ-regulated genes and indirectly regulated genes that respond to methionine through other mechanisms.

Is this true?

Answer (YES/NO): NO